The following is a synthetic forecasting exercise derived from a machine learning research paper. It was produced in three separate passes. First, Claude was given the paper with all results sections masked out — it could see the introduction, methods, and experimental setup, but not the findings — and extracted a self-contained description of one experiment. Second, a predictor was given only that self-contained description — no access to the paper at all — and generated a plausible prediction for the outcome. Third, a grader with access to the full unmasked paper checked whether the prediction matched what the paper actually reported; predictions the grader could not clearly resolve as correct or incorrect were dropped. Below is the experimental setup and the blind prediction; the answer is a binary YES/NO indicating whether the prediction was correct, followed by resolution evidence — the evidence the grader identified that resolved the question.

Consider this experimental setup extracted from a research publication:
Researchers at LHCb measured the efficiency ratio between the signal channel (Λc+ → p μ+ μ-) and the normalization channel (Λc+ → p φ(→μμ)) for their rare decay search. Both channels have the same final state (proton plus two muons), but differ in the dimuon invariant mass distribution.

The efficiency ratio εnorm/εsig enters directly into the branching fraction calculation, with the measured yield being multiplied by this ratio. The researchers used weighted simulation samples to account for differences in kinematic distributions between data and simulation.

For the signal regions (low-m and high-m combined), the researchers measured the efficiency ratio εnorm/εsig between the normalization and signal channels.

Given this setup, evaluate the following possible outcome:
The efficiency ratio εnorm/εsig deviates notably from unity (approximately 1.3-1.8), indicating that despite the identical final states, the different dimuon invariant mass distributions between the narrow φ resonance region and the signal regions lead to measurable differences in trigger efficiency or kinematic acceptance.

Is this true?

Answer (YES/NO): NO